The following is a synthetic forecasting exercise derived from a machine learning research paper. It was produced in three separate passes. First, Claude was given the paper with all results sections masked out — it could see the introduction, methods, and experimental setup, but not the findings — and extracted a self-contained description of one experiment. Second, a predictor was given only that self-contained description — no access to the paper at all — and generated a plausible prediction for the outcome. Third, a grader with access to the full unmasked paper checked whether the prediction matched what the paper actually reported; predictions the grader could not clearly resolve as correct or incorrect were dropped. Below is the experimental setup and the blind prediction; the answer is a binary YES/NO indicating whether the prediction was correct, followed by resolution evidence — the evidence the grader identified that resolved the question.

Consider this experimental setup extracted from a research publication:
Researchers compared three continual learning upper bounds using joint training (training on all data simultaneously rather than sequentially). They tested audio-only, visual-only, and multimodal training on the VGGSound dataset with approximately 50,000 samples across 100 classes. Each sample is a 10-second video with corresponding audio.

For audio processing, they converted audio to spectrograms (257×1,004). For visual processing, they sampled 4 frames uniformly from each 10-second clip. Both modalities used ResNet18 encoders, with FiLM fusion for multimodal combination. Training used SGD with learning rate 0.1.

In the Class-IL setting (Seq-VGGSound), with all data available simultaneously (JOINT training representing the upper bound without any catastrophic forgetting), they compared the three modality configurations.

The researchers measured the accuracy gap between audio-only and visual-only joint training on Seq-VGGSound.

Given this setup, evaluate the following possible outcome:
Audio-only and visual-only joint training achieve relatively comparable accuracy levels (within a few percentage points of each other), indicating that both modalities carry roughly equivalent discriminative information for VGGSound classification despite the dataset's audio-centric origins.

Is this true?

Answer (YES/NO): NO